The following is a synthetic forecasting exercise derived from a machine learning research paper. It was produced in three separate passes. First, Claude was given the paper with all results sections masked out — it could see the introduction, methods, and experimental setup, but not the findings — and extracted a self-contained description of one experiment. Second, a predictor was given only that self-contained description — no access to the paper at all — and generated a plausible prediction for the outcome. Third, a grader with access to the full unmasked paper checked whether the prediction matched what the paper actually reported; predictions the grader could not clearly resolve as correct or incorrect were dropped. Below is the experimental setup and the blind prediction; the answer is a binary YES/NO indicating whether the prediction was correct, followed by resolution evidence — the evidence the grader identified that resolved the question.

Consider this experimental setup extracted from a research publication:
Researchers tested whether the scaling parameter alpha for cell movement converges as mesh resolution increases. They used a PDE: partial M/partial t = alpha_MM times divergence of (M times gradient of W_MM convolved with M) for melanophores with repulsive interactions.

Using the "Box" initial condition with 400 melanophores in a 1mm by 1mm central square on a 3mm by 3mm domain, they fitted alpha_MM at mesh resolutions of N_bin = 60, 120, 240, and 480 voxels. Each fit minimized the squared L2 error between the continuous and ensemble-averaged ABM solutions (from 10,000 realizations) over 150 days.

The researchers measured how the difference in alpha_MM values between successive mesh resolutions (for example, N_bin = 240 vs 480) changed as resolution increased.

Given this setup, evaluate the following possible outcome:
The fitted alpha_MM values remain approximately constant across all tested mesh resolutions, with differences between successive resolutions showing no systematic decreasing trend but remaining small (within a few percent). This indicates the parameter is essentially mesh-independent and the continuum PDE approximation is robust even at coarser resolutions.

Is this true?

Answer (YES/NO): NO